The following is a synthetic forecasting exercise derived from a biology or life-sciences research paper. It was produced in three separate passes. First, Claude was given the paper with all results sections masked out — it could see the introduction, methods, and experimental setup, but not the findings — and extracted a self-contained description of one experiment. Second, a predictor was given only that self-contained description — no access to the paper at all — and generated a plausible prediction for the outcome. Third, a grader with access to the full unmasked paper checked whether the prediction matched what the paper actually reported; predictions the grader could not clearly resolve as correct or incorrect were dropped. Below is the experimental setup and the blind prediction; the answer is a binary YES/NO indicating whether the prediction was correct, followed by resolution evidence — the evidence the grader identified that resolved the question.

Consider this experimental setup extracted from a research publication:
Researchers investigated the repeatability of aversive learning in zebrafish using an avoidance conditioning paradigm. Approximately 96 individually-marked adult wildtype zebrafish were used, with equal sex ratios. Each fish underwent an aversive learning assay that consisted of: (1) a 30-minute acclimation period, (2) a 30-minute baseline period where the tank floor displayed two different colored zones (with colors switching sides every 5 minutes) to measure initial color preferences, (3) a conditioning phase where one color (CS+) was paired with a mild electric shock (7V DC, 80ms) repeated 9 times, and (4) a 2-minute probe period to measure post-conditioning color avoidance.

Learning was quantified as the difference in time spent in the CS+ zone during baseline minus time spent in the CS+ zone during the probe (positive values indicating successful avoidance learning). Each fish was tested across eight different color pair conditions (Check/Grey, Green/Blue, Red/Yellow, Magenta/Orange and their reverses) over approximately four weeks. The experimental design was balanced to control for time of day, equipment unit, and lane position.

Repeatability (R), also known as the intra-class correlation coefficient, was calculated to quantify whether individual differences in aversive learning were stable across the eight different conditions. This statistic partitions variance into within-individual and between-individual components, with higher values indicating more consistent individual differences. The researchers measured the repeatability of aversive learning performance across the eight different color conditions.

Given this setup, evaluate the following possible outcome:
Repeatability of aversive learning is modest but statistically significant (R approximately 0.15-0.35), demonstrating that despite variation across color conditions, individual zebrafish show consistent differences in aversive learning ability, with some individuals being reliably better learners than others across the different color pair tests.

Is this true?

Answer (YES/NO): NO